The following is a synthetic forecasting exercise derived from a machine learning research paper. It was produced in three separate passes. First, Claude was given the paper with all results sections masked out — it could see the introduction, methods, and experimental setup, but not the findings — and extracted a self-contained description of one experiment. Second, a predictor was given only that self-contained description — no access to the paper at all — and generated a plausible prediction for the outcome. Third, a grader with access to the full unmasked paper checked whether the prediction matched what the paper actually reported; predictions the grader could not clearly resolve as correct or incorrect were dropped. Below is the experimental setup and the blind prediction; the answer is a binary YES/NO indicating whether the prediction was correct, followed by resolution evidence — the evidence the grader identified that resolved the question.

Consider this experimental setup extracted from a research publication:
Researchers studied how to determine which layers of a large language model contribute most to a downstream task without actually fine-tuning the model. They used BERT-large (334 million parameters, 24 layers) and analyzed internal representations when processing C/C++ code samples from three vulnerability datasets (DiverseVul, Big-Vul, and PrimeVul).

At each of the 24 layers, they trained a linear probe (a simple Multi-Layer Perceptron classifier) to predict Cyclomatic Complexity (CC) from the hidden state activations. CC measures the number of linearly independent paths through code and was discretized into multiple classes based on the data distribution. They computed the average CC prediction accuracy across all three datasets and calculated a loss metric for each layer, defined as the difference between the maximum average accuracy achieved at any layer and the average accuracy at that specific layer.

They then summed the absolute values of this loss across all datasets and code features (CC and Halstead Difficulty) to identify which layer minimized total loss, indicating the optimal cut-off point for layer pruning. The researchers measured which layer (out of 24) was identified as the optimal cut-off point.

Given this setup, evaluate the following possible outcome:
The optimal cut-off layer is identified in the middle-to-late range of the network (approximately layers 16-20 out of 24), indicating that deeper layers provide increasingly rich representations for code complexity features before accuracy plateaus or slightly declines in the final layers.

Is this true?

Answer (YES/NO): NO